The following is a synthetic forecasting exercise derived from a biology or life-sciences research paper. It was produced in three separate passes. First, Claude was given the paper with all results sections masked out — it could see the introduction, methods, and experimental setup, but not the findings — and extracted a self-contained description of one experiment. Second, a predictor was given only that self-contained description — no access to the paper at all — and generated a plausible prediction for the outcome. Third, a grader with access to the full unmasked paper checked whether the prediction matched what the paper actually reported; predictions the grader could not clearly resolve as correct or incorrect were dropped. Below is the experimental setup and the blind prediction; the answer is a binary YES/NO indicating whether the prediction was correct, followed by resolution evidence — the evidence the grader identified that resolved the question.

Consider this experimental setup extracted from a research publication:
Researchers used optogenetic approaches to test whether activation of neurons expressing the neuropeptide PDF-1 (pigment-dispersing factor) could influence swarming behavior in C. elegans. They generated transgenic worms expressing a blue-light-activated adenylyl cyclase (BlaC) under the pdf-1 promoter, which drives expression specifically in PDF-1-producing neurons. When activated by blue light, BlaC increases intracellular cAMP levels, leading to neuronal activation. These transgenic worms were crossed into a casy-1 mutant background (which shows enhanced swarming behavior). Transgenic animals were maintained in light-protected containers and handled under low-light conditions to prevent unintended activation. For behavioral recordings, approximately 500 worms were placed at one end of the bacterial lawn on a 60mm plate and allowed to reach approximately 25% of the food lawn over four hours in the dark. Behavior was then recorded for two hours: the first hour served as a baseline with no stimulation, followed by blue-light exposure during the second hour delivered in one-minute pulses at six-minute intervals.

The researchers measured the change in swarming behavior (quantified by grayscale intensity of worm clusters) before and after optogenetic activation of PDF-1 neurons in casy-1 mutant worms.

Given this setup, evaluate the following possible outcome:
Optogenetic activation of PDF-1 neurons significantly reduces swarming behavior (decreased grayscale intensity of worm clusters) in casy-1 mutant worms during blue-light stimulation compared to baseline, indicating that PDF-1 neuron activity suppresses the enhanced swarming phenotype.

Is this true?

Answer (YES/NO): NO